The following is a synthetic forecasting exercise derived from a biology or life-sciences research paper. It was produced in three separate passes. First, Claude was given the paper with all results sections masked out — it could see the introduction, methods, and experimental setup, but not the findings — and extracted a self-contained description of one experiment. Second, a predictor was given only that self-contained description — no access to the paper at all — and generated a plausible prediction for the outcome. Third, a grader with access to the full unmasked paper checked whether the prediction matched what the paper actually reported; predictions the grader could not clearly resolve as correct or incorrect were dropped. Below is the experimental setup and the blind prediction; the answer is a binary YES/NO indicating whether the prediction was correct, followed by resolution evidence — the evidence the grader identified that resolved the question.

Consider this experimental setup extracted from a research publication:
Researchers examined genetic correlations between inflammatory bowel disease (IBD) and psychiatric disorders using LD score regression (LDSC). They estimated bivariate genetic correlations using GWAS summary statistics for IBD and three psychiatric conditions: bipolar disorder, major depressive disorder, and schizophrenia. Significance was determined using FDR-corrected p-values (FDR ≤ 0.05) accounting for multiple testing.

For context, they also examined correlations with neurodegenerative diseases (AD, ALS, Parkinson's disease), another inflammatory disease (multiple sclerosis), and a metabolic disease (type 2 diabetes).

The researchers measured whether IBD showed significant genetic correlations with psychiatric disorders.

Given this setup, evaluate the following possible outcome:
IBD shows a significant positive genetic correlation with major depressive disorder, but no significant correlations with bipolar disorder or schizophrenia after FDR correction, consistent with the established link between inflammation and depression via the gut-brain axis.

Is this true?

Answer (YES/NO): NO